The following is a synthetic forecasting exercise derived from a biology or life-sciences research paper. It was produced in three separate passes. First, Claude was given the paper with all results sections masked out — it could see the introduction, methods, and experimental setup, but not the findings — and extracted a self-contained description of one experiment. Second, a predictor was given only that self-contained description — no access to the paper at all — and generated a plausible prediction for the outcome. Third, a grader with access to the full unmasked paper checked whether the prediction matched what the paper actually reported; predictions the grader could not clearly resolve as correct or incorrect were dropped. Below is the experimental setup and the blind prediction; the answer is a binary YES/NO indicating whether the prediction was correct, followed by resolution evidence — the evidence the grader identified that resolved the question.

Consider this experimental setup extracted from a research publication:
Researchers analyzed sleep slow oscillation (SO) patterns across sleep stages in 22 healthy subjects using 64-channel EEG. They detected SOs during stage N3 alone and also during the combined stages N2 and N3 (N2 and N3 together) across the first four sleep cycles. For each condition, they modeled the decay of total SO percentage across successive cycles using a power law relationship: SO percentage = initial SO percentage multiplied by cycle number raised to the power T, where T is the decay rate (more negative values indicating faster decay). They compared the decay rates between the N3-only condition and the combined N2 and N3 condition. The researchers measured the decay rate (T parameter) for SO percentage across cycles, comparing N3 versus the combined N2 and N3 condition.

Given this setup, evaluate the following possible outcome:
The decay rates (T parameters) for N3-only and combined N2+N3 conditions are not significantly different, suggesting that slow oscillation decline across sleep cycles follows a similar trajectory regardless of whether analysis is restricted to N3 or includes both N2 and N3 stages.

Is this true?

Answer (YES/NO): NO